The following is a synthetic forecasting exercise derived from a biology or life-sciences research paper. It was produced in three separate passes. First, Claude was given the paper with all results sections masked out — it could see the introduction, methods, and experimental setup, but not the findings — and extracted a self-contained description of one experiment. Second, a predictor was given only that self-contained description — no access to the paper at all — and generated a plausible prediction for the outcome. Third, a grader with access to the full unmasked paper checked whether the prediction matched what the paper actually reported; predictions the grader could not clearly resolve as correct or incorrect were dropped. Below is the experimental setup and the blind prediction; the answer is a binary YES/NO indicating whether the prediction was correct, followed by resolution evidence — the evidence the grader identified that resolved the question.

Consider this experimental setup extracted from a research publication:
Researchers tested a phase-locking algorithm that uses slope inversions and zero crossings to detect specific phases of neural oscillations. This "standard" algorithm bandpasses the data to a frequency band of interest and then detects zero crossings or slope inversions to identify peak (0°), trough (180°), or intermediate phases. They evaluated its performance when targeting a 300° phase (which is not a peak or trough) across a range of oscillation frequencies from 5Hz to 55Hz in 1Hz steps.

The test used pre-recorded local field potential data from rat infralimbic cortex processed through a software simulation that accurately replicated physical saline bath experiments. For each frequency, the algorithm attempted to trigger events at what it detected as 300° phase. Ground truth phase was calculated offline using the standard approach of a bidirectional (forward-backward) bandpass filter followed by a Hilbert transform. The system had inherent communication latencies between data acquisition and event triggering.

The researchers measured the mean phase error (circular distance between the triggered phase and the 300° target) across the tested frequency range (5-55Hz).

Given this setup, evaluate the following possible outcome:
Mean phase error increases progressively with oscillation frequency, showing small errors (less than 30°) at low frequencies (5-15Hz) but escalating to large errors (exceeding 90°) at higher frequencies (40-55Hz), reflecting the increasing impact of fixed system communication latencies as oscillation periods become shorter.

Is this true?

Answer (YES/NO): NO